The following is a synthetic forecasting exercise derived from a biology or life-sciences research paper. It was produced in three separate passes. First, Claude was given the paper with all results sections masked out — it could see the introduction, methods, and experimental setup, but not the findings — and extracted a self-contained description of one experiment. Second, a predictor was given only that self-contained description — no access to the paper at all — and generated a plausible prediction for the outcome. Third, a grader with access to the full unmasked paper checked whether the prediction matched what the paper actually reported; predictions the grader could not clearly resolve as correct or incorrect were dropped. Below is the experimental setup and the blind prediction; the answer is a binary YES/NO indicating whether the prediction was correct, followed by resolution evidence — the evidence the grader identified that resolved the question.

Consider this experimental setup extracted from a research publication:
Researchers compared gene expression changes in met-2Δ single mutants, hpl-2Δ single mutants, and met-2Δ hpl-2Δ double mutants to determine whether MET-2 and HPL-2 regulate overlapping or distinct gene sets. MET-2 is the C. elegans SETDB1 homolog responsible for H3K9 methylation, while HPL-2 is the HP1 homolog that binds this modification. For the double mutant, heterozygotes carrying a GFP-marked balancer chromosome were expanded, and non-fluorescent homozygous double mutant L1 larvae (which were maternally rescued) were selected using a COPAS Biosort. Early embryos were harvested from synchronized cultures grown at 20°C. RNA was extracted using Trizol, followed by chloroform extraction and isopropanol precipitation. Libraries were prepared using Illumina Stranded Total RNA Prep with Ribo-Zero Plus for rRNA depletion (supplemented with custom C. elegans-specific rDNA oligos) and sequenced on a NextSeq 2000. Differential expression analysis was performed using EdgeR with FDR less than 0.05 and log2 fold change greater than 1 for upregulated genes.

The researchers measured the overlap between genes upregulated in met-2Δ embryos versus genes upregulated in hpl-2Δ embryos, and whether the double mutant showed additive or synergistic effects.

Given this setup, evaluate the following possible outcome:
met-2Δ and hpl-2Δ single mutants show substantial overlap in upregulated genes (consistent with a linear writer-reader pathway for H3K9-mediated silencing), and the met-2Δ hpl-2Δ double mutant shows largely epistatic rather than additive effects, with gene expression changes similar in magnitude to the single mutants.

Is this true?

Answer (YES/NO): NO